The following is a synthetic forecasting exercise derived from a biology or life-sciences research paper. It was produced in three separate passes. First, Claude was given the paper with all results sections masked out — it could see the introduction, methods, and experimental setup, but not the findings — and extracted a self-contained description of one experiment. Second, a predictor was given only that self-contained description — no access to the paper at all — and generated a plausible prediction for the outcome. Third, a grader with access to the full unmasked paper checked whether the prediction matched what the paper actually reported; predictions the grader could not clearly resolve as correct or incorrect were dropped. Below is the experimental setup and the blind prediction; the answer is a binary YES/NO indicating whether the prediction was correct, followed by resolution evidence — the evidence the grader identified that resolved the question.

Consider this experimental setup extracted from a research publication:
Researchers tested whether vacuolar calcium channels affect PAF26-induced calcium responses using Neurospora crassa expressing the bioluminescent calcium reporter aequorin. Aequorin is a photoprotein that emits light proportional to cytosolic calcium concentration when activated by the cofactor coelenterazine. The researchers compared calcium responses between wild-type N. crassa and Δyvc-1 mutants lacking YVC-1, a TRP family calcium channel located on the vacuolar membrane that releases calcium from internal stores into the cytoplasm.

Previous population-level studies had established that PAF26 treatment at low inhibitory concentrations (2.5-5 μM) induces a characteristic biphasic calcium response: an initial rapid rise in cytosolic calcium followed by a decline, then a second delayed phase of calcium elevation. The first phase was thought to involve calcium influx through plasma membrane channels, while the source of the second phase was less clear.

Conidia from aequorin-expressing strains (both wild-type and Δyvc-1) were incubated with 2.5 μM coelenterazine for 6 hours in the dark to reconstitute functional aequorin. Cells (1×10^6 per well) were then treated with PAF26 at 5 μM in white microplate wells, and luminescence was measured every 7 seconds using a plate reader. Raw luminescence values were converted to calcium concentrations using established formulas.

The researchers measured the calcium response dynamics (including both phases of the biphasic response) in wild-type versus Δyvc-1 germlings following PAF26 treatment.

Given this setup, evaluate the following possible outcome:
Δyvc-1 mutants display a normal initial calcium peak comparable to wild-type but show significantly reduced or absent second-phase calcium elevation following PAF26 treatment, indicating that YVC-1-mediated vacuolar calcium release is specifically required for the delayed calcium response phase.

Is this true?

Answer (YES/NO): YES